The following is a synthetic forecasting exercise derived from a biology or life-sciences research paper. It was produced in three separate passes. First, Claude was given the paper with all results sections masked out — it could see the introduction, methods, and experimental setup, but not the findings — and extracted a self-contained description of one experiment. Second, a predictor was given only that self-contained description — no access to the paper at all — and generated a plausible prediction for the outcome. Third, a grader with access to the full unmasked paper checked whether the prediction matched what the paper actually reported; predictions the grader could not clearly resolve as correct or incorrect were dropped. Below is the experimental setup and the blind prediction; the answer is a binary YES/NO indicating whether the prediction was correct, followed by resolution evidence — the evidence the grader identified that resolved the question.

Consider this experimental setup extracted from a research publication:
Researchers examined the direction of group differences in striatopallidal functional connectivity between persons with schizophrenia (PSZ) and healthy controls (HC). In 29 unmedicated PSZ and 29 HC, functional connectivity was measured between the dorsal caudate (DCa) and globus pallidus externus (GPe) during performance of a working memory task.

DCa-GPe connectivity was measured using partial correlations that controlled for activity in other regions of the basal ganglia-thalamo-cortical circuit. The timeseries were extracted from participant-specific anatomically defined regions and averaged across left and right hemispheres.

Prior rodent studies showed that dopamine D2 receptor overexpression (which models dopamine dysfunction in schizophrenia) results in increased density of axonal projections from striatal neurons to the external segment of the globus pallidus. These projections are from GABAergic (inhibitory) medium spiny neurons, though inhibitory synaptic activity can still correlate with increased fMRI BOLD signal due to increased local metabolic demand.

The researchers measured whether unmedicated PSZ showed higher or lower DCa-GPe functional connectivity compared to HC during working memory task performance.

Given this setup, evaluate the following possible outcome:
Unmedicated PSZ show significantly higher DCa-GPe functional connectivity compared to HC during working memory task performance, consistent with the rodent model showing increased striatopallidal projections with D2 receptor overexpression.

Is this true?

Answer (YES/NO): YES